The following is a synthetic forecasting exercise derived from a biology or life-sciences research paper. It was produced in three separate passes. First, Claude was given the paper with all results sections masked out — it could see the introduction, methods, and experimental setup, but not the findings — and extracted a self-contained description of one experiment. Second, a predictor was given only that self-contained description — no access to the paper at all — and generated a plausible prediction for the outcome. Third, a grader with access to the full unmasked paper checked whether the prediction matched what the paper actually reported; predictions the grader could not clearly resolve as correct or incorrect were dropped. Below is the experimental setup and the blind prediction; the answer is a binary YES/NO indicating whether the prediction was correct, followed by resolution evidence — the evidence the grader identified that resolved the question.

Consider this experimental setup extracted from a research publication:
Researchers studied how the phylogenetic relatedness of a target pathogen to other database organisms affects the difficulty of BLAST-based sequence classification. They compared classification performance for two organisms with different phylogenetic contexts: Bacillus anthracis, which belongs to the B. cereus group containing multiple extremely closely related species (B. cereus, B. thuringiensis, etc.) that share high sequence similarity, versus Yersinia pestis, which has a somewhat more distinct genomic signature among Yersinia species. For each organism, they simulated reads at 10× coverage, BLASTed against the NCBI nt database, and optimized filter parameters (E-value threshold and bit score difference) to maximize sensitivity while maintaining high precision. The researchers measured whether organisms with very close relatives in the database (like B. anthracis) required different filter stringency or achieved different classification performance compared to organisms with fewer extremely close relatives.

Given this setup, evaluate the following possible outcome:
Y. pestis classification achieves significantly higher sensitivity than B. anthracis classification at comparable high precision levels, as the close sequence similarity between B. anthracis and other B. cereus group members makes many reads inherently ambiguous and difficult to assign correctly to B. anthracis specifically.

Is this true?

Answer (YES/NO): YES